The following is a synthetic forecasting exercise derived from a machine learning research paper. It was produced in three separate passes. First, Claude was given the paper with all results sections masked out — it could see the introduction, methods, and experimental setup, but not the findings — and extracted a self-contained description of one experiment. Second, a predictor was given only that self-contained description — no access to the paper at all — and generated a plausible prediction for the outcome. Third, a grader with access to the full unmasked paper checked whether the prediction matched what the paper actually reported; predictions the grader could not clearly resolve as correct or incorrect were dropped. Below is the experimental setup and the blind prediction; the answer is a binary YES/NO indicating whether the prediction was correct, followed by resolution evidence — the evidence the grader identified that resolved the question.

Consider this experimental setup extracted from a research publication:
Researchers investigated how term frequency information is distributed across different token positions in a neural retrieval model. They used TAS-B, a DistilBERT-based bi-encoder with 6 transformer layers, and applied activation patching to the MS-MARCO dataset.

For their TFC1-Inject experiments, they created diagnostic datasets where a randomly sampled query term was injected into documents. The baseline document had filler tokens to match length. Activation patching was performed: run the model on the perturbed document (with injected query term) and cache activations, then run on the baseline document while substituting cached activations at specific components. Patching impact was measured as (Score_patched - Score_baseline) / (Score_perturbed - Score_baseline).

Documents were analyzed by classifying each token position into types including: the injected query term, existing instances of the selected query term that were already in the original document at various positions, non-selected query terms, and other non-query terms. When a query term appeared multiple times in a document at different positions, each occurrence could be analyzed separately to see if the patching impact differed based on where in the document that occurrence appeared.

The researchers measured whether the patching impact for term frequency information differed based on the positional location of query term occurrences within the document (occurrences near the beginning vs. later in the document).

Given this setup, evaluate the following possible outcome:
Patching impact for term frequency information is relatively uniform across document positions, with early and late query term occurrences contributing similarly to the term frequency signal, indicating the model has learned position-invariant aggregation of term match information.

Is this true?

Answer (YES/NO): NO